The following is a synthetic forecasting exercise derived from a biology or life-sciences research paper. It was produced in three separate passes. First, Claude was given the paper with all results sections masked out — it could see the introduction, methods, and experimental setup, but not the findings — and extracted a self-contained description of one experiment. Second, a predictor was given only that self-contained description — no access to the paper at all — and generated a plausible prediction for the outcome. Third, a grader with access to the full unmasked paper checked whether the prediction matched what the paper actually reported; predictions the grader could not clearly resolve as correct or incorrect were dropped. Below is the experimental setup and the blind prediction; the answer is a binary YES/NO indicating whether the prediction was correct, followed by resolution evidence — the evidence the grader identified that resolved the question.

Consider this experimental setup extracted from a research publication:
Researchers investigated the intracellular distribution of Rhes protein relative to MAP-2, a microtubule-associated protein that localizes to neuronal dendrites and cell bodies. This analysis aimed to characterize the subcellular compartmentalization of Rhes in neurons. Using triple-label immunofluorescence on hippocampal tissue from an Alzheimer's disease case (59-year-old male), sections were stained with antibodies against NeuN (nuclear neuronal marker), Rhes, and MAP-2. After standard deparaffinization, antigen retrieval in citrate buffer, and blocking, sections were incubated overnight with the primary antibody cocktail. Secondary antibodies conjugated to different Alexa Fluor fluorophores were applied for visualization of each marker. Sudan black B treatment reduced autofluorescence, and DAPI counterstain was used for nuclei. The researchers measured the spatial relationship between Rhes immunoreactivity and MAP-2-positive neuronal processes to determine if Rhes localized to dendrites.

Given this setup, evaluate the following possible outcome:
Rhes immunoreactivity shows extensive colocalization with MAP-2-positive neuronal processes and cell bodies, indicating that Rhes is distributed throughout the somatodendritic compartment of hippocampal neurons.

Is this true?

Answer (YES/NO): YES